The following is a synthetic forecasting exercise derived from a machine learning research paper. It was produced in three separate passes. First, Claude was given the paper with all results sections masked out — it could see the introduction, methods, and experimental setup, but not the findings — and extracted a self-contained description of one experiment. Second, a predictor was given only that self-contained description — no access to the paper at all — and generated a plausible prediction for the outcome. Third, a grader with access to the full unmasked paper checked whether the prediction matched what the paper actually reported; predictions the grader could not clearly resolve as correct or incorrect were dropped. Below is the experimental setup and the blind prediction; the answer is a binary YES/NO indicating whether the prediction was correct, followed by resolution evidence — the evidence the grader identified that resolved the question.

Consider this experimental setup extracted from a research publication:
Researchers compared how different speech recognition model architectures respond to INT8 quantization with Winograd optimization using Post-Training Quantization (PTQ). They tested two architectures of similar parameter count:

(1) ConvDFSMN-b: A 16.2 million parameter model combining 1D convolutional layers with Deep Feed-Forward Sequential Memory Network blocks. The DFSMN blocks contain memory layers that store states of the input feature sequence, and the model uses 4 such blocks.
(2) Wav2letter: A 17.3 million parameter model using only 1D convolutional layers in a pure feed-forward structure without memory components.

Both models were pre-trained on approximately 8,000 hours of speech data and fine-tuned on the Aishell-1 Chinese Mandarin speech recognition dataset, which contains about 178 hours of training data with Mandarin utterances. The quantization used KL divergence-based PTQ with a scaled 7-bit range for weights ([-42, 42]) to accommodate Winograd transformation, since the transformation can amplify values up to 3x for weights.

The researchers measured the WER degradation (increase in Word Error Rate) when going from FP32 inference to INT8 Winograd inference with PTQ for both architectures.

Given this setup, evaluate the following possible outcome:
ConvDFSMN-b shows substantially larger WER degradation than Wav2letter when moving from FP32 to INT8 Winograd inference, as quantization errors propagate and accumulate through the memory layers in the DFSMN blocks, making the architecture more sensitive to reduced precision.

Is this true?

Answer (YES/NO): NO